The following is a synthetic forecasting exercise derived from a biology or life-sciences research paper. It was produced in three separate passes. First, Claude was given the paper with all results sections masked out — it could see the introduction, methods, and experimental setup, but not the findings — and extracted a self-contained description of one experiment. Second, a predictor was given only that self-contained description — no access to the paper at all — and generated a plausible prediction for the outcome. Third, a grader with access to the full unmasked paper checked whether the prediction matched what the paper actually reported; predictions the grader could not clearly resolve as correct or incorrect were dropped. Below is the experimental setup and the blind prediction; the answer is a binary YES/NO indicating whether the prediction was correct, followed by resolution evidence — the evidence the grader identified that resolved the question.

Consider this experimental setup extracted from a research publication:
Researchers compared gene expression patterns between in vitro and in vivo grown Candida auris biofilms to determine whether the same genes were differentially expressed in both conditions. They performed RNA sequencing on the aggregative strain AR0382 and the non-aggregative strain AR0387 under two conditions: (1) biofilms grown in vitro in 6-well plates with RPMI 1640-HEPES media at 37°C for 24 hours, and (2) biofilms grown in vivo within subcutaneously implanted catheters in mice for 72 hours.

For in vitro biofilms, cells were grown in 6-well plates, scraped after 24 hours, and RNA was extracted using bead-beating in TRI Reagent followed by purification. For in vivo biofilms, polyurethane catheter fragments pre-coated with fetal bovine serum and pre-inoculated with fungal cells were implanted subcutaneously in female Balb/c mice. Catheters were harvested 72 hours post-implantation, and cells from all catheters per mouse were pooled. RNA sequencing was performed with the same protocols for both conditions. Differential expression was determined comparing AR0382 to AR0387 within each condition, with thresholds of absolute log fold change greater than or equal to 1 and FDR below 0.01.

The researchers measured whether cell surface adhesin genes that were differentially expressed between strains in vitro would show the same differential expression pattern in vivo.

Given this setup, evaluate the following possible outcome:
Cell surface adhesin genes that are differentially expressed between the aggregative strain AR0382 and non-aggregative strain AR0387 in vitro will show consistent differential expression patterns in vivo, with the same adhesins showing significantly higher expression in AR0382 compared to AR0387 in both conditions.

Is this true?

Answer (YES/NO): YES